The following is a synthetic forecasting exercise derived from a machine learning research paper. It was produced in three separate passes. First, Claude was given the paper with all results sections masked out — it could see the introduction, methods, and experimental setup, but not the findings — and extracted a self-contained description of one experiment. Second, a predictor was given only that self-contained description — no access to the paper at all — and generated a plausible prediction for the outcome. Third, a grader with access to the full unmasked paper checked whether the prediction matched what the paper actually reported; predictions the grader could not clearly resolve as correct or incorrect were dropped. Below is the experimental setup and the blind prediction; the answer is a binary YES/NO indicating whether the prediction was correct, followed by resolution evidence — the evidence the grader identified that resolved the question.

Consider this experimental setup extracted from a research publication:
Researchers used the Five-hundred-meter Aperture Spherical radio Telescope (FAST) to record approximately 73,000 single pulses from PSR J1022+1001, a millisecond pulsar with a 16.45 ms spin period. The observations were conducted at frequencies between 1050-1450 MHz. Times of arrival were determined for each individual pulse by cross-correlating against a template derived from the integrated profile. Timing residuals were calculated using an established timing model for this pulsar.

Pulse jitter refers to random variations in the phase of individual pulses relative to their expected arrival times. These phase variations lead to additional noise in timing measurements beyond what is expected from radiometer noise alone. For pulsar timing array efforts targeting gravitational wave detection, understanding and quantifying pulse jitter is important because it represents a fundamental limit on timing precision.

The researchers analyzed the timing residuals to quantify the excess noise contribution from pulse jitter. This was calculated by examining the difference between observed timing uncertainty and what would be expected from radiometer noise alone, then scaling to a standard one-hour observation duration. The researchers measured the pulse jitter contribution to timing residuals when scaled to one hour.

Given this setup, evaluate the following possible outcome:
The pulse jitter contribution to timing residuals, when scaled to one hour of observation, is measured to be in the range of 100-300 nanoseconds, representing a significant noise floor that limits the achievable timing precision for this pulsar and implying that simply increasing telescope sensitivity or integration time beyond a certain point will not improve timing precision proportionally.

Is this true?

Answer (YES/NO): NO